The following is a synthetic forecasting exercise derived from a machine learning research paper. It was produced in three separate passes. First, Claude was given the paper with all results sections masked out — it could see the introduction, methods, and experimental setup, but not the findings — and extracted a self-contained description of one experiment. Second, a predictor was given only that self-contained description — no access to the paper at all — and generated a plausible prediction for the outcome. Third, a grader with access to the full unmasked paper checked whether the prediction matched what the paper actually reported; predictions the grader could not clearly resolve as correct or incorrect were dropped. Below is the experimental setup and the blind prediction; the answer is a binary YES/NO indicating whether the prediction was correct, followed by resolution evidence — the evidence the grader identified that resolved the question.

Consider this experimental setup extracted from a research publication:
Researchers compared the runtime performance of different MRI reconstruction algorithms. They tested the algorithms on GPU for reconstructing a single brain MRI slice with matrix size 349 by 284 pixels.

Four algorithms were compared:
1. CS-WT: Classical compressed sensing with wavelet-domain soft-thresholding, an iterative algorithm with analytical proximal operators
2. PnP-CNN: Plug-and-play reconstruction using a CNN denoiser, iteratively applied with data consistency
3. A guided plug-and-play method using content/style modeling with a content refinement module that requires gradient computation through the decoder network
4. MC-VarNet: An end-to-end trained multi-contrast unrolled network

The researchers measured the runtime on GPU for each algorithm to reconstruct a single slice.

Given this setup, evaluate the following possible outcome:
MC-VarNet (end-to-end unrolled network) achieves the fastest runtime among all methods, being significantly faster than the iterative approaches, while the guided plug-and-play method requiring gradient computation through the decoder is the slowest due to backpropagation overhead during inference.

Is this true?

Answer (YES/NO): YES